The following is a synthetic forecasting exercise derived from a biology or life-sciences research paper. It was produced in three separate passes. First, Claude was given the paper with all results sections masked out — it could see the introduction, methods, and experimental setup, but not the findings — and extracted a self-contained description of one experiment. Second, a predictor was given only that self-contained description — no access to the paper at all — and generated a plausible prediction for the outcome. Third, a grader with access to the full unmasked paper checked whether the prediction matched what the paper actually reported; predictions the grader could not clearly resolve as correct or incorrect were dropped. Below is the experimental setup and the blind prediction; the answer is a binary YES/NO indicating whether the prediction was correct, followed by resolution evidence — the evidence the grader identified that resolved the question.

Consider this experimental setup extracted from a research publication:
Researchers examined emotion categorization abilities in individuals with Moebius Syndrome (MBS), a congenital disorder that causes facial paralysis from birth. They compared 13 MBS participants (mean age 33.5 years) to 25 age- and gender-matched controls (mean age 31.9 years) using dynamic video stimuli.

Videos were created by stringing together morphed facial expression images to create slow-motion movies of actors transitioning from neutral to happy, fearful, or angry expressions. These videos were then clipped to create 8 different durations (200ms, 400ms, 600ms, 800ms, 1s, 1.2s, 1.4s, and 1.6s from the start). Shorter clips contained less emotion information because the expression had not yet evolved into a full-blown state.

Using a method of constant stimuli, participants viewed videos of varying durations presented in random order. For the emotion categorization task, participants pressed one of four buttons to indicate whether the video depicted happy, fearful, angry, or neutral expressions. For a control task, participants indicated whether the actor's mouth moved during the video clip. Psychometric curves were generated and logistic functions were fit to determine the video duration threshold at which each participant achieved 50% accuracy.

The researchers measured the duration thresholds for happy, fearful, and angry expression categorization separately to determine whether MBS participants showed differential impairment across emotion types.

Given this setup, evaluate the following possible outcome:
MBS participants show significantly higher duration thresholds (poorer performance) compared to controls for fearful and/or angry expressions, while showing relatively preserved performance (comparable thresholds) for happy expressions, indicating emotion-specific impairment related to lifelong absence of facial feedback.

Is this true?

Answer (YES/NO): NO